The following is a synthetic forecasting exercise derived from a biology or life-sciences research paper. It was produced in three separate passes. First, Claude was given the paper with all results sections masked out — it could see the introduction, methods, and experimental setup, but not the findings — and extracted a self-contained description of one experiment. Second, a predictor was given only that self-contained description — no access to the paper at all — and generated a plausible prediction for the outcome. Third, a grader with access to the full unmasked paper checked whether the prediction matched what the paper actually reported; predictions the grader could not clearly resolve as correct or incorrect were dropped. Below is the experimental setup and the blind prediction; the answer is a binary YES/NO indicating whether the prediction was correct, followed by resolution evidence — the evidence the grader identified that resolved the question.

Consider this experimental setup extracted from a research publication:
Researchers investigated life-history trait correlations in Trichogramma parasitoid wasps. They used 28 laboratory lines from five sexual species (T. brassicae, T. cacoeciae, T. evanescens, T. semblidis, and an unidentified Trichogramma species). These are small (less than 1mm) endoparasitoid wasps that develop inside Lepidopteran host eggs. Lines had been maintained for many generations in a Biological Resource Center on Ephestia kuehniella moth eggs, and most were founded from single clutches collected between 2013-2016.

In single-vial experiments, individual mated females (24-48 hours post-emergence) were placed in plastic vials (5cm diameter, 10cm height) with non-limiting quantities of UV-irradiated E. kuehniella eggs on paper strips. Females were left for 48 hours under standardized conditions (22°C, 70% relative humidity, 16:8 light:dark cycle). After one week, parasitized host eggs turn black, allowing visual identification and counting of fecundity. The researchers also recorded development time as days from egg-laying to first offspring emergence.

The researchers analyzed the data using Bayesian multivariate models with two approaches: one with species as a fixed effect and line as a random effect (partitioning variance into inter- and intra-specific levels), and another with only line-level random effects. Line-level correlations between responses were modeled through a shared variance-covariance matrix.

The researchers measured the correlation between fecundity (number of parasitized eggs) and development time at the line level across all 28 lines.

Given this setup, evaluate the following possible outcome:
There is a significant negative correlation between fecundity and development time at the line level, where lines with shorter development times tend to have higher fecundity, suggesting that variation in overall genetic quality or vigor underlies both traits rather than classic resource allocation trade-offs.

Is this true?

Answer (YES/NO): NO